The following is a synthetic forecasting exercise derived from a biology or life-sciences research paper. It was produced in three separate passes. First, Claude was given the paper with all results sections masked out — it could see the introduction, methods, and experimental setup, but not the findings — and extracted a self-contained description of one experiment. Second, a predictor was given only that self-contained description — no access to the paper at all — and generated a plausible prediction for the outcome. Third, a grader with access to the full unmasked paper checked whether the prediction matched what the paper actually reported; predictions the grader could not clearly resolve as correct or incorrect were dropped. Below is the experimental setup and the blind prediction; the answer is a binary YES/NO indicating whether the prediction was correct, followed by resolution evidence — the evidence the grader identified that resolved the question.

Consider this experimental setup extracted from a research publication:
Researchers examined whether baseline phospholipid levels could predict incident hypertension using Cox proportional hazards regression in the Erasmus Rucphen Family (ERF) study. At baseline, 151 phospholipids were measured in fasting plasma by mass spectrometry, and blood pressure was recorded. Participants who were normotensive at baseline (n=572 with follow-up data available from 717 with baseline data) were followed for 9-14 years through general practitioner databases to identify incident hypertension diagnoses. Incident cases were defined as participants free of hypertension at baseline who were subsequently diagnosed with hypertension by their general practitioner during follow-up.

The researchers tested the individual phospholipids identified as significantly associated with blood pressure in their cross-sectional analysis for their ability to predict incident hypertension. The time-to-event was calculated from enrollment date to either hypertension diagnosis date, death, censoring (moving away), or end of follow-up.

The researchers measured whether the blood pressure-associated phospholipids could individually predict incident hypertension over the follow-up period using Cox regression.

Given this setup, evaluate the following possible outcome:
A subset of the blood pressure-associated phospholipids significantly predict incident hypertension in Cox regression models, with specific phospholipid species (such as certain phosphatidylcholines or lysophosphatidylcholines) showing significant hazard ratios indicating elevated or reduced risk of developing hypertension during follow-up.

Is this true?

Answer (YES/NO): NO